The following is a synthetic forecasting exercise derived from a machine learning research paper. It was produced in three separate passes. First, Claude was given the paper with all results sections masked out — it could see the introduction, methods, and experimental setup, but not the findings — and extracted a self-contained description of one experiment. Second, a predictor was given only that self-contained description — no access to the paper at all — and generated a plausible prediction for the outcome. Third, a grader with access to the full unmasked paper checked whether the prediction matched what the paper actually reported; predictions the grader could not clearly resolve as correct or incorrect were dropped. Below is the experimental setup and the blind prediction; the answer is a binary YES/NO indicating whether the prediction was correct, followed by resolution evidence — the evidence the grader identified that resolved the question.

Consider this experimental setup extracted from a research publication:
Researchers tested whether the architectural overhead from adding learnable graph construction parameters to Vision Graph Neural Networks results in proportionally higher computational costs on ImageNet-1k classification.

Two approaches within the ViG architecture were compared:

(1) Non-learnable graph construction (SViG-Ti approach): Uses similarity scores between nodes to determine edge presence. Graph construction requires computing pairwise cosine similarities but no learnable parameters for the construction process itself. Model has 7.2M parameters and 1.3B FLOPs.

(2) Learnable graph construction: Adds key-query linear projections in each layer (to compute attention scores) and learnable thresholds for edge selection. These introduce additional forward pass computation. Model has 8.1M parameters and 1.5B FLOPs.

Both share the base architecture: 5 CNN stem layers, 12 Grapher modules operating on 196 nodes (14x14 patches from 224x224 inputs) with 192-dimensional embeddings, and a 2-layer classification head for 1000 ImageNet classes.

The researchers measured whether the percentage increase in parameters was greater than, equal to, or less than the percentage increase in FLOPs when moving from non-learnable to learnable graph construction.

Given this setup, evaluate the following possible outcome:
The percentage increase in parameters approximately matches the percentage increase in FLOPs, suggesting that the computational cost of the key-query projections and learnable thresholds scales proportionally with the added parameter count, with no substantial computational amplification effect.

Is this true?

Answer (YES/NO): NO